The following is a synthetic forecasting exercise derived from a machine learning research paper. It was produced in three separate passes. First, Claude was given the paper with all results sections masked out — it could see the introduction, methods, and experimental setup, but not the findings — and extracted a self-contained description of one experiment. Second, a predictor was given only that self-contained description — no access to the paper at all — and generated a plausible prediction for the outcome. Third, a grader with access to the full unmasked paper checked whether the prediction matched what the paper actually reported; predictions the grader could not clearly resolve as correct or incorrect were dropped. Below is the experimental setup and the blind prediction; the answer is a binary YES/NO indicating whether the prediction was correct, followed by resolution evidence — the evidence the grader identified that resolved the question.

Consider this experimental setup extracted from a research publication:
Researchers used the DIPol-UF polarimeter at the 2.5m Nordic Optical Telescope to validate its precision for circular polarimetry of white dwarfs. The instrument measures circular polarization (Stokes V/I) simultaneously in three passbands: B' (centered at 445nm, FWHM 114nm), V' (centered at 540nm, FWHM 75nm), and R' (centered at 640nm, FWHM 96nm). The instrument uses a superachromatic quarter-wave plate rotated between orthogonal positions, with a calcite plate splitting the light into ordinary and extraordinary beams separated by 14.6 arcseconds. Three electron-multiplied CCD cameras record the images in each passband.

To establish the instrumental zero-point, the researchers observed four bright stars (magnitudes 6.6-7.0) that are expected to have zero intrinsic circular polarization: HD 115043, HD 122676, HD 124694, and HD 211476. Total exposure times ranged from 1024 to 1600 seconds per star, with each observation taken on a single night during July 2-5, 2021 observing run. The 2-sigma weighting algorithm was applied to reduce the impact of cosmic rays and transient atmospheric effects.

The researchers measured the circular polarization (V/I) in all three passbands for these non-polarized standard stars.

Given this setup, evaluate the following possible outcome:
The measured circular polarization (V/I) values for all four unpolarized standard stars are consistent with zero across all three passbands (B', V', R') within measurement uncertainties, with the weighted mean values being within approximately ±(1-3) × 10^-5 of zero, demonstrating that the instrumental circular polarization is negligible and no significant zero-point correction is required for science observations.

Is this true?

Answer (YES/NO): NO